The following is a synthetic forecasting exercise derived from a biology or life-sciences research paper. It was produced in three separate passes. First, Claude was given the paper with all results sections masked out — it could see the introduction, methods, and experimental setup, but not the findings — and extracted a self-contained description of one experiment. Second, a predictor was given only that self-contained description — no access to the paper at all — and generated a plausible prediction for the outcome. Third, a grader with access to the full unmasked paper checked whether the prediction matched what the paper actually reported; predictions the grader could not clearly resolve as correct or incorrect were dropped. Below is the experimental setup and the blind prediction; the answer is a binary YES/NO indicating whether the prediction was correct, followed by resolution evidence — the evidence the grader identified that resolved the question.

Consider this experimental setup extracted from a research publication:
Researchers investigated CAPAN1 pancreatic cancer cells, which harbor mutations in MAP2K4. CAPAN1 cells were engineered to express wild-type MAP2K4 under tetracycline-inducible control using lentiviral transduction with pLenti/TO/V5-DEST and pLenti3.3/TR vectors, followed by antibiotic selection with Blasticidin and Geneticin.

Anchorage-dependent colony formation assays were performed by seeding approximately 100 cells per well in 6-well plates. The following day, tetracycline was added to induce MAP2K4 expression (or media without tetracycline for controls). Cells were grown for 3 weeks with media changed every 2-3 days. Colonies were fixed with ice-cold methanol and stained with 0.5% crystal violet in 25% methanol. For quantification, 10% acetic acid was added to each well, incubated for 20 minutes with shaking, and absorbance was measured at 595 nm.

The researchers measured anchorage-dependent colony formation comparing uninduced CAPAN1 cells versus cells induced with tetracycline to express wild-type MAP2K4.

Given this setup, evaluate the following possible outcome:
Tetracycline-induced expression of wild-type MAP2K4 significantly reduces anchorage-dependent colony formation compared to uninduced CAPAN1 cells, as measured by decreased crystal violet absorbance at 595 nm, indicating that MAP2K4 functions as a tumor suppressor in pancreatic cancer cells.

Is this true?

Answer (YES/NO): YES